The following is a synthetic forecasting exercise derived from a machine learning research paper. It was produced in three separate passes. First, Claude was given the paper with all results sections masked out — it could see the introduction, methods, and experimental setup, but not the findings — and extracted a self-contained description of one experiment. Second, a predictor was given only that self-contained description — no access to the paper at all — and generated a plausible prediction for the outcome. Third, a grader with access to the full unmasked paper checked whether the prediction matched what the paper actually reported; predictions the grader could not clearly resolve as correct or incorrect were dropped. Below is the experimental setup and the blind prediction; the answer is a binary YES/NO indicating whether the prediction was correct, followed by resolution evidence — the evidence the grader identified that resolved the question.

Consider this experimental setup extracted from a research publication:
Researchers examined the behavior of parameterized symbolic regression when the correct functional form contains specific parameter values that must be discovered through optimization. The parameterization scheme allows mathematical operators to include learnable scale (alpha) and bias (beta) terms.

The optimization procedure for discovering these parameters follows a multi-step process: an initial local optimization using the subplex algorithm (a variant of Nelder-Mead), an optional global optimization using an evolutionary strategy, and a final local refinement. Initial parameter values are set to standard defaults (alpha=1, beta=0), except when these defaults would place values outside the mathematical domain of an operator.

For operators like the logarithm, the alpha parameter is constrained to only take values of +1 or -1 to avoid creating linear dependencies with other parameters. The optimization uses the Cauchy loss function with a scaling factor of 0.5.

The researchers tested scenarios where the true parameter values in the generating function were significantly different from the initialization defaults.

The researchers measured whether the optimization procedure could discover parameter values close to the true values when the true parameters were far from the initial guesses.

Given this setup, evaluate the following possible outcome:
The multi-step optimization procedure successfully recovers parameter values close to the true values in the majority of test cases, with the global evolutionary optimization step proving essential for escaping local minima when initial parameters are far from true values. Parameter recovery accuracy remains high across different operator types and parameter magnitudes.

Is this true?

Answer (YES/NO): NO